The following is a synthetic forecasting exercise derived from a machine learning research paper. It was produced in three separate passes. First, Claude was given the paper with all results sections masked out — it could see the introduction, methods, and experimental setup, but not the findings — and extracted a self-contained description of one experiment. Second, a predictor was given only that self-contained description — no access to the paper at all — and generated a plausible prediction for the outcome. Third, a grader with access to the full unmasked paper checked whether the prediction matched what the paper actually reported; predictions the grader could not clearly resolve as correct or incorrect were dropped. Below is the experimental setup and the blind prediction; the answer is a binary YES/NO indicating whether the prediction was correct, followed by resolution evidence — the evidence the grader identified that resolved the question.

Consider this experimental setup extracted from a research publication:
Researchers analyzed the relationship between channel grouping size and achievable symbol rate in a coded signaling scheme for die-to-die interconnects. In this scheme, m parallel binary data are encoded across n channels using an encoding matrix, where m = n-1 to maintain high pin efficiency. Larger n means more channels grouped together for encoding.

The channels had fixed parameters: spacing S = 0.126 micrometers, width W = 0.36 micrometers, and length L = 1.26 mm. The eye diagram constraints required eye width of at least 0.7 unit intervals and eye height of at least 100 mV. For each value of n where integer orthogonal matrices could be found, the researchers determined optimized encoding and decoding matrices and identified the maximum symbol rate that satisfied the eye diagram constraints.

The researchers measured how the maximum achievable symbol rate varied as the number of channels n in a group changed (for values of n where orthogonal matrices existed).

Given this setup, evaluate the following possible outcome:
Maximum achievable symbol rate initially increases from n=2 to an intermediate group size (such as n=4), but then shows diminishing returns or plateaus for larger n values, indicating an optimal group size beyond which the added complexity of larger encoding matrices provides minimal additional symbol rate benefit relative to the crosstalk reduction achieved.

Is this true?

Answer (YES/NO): NO